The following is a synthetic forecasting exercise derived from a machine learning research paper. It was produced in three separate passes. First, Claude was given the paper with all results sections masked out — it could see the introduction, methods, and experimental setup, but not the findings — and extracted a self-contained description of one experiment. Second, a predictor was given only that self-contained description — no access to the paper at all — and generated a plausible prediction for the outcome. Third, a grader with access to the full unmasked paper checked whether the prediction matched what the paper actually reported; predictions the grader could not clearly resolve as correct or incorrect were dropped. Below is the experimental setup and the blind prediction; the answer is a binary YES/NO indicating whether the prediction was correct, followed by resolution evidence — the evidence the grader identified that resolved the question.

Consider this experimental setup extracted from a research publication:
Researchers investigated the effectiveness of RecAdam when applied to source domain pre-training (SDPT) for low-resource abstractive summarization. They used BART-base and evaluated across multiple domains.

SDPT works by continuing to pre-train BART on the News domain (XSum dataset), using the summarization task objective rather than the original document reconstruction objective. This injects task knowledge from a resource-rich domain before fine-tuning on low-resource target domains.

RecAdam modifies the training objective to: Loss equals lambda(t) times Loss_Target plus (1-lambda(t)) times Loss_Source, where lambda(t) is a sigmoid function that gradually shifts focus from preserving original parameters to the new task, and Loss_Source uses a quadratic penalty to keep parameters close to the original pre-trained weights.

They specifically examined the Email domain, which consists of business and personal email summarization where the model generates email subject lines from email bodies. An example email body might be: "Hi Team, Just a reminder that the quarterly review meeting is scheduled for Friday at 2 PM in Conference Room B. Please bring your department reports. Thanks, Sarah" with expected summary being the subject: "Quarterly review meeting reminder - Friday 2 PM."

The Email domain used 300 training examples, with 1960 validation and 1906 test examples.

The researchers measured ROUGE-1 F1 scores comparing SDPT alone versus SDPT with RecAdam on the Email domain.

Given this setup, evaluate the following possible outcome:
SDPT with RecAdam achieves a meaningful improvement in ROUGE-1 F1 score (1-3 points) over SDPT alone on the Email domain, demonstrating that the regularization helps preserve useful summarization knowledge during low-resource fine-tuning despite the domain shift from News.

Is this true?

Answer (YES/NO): YES